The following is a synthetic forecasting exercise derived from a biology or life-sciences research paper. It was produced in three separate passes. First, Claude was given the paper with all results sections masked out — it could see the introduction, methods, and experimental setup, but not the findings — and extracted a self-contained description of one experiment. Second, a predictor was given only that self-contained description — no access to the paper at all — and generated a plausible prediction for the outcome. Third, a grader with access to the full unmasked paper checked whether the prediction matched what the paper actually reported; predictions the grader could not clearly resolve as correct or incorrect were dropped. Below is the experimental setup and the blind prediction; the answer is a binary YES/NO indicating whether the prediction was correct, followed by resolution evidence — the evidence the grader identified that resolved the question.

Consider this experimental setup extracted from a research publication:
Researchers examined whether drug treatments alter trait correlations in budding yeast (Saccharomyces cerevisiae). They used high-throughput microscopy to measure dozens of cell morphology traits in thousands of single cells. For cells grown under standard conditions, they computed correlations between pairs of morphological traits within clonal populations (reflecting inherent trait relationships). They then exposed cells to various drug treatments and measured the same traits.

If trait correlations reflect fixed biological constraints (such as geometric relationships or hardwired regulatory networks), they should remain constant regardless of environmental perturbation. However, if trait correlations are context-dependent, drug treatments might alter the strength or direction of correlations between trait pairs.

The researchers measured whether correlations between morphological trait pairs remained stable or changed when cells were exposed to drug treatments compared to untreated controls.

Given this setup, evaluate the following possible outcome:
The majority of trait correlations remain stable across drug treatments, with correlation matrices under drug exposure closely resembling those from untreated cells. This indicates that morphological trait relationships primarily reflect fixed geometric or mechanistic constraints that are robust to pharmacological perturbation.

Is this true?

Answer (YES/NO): NO